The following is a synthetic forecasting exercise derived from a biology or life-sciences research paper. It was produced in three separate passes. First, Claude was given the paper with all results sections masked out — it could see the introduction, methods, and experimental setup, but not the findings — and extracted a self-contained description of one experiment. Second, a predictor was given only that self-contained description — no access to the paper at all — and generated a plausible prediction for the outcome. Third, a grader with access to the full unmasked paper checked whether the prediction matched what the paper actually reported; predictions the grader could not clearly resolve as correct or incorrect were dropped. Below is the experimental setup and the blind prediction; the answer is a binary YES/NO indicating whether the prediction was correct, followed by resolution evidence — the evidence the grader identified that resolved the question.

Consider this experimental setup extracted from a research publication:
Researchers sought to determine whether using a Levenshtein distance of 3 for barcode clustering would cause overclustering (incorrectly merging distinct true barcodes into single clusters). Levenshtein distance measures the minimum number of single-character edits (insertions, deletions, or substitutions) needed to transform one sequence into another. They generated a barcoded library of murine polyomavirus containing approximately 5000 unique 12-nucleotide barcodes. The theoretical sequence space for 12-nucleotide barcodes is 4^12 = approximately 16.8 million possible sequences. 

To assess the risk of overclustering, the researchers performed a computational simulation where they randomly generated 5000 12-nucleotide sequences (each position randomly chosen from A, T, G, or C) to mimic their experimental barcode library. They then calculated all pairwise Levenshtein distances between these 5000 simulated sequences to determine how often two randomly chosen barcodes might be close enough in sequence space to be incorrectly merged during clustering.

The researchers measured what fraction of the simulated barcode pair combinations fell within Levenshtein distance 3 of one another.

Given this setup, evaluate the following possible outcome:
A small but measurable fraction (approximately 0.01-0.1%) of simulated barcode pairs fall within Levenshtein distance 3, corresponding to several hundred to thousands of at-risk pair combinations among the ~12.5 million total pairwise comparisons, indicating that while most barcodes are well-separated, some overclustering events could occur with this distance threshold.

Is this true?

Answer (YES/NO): YES